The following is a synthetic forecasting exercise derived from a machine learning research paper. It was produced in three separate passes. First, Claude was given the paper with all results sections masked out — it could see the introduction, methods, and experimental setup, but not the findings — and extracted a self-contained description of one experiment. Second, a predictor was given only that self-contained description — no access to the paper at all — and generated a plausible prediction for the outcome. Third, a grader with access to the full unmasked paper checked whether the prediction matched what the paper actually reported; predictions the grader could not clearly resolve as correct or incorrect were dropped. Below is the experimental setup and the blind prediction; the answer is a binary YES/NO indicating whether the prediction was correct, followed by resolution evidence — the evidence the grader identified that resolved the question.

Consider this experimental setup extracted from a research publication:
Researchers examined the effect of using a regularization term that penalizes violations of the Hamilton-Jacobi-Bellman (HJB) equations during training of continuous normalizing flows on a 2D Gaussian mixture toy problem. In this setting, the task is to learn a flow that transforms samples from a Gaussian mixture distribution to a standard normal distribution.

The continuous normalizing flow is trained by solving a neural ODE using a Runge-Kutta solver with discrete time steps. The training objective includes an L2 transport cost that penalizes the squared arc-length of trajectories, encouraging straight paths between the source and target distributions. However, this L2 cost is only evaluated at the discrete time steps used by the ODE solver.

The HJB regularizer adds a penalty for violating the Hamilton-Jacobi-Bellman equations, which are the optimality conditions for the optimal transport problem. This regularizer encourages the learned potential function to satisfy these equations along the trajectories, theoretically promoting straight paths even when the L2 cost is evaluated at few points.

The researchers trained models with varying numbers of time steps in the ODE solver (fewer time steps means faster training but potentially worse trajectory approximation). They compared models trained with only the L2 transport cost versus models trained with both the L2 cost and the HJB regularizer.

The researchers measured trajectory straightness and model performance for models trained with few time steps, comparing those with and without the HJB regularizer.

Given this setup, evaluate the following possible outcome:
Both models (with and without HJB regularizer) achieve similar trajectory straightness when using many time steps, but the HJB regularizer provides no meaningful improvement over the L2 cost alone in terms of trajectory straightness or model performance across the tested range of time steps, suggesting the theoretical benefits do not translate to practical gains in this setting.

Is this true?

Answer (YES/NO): NO